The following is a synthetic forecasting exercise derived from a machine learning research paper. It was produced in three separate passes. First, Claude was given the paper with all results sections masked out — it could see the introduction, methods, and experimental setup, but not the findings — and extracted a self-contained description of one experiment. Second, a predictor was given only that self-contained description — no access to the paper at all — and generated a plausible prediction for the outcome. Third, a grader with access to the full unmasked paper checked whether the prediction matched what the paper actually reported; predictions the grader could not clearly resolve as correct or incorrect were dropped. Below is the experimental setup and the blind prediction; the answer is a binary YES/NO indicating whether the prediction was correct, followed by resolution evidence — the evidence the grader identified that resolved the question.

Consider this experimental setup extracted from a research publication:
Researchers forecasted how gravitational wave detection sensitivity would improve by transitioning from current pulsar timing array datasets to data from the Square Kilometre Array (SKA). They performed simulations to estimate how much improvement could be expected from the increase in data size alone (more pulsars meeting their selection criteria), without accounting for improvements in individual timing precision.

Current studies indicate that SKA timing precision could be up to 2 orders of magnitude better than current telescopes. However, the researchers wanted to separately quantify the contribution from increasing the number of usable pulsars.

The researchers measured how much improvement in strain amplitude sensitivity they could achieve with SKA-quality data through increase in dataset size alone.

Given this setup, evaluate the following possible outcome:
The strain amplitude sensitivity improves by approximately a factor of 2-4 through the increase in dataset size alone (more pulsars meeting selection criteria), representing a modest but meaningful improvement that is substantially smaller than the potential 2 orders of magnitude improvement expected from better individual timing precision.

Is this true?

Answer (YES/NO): NO